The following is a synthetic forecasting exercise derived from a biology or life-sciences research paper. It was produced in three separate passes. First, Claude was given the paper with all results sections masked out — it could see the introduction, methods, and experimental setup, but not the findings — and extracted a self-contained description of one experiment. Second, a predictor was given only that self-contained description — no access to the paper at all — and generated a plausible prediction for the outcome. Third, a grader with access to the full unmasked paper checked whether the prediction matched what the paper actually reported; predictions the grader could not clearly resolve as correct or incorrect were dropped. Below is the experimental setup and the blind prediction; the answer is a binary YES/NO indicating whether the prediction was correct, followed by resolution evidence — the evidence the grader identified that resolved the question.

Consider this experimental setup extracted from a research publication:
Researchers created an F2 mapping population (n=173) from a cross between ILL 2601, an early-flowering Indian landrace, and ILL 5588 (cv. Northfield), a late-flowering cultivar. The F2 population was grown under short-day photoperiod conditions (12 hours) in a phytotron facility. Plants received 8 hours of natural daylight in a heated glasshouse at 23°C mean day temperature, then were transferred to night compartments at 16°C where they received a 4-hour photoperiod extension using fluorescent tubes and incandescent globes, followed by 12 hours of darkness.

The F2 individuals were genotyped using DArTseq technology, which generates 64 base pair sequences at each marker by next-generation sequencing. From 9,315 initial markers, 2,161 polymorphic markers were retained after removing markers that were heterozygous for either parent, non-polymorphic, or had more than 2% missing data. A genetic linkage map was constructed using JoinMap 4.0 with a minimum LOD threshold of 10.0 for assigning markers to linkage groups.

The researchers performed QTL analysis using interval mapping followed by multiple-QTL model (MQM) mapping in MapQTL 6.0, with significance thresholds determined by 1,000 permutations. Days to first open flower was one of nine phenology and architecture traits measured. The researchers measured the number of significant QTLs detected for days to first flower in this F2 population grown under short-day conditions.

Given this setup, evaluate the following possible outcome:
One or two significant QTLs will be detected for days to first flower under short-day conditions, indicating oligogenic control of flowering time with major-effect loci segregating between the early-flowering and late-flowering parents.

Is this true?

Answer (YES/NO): YES